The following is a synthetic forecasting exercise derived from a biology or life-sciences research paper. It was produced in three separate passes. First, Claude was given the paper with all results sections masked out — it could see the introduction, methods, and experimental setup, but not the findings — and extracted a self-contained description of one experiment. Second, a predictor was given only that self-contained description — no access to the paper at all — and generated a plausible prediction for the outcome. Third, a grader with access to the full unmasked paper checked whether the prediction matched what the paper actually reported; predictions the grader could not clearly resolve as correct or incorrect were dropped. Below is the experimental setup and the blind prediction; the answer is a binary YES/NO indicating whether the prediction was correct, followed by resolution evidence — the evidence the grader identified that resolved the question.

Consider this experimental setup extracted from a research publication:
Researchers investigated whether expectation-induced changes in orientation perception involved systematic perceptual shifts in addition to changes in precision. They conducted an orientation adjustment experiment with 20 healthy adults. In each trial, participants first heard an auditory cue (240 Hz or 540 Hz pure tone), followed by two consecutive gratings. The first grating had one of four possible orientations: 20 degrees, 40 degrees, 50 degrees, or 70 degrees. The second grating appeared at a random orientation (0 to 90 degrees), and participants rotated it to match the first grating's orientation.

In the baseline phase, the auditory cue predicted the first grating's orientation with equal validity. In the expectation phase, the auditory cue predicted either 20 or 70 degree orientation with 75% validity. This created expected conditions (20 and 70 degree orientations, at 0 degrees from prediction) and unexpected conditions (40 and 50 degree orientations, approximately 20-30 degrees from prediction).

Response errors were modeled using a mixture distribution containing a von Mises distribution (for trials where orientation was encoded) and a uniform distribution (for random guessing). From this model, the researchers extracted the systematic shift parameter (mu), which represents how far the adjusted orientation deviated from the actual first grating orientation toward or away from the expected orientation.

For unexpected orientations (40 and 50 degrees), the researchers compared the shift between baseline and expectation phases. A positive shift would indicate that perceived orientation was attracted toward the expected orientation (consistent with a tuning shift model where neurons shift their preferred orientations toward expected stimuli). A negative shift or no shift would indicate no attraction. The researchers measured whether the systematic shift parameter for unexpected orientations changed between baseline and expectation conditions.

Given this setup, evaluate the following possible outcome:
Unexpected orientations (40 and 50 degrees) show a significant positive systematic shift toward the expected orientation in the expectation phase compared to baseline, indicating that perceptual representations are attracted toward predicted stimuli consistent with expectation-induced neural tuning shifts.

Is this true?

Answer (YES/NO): YES